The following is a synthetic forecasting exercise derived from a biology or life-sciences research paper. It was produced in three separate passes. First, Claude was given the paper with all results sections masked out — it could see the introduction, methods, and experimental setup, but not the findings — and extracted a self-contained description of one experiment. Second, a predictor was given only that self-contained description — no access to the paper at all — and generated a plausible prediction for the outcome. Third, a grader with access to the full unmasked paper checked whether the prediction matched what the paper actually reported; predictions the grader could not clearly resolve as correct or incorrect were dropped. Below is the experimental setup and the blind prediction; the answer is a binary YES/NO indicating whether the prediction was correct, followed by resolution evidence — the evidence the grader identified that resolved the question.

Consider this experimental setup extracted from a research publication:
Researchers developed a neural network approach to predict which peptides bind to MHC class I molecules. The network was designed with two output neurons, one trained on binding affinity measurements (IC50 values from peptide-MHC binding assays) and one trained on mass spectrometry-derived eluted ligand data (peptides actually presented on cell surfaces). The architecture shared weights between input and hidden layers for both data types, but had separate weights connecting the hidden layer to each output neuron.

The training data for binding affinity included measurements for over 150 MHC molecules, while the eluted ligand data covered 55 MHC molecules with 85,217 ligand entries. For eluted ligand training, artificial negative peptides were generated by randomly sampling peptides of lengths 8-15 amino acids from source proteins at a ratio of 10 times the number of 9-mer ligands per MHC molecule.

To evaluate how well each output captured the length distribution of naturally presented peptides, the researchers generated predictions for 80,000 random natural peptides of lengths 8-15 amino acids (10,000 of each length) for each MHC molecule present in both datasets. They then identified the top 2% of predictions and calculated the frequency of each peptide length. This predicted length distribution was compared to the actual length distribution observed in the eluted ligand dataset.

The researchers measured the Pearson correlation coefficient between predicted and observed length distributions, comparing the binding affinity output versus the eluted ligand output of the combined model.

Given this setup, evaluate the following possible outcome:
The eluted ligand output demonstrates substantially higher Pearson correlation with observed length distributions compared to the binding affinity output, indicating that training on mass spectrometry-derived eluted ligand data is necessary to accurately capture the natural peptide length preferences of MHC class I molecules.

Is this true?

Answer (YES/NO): YES